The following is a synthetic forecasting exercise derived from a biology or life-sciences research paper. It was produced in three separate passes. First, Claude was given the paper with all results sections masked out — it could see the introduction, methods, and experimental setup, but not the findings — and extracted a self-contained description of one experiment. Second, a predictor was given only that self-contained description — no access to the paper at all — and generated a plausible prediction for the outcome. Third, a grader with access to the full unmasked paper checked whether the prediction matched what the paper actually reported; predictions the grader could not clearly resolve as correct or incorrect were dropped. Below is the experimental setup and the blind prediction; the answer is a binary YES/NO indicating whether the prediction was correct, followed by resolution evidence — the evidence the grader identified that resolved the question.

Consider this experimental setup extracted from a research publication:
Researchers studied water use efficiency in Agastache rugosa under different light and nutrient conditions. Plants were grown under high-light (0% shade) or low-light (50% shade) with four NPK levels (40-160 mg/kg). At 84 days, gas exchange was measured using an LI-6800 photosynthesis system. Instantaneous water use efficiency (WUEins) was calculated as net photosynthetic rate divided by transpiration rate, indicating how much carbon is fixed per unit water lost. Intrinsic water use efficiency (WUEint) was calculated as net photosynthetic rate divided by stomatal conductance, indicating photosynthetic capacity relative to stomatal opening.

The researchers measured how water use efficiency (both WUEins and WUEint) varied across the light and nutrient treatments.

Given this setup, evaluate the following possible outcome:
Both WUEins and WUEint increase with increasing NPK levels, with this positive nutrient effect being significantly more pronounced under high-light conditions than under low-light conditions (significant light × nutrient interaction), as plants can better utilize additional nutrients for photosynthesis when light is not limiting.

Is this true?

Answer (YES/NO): NO